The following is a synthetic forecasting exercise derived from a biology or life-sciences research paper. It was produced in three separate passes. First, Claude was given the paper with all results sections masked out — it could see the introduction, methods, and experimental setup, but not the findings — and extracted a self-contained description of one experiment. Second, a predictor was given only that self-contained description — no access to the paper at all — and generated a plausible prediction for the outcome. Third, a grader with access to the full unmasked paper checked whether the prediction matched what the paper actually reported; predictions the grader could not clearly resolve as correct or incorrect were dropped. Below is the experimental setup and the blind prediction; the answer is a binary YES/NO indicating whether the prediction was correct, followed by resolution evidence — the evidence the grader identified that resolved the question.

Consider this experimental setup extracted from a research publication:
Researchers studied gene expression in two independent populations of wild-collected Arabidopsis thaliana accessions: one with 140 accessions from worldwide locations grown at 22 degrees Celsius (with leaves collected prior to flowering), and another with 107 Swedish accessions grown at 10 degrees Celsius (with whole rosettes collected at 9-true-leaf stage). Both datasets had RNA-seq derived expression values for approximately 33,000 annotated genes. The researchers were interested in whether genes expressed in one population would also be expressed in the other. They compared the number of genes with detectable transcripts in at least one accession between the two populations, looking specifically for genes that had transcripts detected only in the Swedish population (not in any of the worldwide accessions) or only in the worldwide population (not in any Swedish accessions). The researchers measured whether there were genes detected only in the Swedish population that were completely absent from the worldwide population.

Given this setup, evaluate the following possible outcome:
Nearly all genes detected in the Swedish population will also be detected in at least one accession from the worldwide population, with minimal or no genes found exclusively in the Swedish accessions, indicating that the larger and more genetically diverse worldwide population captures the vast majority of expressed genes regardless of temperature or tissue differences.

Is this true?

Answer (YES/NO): YES